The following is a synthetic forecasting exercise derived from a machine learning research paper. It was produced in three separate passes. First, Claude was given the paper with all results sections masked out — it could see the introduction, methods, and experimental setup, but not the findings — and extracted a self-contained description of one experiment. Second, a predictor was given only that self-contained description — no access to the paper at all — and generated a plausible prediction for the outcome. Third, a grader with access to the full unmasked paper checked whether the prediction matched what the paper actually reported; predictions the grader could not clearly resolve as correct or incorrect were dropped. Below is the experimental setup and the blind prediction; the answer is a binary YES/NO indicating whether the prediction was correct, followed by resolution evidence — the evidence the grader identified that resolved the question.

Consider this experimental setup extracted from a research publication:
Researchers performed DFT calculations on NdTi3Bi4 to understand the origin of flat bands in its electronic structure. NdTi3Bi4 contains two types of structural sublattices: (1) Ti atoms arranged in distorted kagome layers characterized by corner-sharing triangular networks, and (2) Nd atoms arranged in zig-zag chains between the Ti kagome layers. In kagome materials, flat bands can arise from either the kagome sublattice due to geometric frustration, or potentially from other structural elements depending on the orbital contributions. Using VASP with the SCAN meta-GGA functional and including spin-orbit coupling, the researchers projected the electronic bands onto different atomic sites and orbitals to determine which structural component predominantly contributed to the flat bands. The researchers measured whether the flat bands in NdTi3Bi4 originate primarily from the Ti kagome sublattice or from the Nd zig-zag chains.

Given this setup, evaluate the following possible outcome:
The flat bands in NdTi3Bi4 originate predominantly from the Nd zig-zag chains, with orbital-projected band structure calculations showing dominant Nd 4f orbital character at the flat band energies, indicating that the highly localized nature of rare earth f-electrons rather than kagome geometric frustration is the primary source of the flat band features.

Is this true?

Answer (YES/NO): NO